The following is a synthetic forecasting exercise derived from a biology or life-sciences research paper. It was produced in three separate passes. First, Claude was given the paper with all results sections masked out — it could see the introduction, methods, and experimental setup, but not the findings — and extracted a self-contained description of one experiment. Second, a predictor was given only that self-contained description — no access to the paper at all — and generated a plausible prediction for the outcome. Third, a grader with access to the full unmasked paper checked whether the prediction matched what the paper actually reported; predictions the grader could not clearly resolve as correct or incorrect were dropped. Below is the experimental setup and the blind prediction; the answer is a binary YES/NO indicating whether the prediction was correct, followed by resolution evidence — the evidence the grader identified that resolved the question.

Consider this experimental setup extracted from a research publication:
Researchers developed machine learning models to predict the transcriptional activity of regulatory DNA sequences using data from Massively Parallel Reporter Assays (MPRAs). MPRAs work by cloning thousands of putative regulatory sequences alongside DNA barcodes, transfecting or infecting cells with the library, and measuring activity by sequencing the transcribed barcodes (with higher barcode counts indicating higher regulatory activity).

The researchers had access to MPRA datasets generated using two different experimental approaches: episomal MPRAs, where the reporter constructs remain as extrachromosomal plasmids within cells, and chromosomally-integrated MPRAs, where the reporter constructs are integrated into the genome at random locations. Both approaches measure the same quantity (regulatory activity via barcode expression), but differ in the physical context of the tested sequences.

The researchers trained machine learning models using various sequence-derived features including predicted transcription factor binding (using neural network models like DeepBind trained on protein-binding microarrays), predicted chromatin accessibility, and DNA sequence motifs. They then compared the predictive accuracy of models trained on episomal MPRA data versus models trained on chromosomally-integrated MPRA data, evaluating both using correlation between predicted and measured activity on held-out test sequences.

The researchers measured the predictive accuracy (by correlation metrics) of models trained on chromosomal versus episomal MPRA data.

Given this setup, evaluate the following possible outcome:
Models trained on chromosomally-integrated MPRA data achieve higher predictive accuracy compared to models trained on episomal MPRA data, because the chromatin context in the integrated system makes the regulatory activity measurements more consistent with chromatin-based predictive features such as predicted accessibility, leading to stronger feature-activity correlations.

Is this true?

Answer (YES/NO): NO